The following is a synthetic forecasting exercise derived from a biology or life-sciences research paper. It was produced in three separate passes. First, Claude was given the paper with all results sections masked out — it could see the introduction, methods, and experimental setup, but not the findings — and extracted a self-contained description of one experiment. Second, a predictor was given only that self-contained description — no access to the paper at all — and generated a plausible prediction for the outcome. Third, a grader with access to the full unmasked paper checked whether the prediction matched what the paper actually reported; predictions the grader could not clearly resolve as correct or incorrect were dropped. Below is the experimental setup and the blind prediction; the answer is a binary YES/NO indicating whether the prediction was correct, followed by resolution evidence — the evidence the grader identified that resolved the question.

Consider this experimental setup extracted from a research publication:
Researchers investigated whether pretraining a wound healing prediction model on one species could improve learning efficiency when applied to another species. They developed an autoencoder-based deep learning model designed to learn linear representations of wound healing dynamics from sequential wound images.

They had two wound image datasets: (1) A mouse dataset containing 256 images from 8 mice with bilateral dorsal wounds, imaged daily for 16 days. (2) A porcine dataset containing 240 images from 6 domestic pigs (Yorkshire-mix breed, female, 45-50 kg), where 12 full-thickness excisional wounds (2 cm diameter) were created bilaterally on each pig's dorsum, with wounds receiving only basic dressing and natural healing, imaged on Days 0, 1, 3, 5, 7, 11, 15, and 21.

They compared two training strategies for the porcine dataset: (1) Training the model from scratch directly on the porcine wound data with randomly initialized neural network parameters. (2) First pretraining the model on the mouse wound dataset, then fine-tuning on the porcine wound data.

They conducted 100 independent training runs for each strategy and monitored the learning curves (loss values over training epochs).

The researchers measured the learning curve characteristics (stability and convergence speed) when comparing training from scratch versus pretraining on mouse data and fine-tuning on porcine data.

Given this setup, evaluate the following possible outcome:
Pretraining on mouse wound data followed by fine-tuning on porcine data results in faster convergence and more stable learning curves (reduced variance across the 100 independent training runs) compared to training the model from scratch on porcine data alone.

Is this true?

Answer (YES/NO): YES